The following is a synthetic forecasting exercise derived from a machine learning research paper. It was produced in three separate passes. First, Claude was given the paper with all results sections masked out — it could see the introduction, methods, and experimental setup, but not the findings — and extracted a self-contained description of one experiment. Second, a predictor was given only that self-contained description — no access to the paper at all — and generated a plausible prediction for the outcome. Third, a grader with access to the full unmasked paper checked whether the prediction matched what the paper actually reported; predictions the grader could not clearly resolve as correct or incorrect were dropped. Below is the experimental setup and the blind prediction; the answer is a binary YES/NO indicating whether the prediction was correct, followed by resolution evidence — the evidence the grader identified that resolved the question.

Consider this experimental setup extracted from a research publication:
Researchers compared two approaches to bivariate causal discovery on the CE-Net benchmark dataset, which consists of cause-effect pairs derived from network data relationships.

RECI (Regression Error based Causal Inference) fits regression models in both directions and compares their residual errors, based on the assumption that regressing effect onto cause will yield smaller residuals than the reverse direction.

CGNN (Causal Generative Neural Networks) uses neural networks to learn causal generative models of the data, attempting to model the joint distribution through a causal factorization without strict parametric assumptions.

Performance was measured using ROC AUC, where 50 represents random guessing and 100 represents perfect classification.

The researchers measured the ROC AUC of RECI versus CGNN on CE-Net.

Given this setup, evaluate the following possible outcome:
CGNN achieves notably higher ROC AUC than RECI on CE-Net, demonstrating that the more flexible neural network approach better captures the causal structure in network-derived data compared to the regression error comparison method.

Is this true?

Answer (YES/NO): YES